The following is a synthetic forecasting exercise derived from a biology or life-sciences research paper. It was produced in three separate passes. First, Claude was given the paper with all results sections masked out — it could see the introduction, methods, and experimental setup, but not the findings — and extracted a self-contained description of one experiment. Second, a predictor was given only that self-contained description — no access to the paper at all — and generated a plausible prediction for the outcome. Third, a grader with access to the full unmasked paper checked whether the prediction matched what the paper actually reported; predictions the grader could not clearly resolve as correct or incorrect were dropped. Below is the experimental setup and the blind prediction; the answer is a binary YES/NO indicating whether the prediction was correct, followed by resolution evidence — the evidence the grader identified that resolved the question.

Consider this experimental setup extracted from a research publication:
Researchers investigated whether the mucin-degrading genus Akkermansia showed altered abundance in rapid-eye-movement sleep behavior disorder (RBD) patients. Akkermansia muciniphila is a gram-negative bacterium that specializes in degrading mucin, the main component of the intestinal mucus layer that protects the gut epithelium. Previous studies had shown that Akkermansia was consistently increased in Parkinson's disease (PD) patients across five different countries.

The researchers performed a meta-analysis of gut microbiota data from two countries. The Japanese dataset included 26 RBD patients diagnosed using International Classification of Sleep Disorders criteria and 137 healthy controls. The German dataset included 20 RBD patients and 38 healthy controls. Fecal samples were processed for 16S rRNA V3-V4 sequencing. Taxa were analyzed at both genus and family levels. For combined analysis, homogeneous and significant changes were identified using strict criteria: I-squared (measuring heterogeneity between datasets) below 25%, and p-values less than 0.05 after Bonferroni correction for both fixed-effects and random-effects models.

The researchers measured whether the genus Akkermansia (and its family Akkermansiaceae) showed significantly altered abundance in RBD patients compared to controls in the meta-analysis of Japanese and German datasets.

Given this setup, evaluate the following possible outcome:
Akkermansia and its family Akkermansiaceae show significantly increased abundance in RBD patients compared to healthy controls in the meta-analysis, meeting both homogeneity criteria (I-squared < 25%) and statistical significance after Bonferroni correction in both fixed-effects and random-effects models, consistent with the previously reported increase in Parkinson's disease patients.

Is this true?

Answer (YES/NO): YES